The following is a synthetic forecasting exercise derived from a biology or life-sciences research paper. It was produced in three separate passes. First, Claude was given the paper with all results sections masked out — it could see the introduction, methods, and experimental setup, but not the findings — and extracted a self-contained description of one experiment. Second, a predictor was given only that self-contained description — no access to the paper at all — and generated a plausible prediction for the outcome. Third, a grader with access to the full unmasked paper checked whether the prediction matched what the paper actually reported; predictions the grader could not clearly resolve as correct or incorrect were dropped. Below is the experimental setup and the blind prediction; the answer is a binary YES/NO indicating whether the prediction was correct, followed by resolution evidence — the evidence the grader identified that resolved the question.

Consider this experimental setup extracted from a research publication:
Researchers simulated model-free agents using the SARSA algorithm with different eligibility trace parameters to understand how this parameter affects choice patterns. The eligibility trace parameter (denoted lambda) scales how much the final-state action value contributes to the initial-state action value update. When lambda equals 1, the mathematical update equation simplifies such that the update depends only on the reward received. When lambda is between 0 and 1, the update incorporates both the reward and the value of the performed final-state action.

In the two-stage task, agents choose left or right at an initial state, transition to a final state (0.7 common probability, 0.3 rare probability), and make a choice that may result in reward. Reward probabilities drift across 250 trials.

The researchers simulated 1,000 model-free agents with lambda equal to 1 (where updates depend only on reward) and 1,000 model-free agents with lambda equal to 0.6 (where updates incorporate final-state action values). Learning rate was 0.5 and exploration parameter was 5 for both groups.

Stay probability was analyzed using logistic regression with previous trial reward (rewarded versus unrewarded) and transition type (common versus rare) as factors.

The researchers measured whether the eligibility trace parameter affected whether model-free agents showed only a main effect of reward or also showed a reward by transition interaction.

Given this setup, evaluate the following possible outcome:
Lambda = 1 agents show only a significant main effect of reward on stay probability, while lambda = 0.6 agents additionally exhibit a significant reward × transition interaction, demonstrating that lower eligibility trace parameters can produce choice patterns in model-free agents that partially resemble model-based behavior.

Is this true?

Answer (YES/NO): NO